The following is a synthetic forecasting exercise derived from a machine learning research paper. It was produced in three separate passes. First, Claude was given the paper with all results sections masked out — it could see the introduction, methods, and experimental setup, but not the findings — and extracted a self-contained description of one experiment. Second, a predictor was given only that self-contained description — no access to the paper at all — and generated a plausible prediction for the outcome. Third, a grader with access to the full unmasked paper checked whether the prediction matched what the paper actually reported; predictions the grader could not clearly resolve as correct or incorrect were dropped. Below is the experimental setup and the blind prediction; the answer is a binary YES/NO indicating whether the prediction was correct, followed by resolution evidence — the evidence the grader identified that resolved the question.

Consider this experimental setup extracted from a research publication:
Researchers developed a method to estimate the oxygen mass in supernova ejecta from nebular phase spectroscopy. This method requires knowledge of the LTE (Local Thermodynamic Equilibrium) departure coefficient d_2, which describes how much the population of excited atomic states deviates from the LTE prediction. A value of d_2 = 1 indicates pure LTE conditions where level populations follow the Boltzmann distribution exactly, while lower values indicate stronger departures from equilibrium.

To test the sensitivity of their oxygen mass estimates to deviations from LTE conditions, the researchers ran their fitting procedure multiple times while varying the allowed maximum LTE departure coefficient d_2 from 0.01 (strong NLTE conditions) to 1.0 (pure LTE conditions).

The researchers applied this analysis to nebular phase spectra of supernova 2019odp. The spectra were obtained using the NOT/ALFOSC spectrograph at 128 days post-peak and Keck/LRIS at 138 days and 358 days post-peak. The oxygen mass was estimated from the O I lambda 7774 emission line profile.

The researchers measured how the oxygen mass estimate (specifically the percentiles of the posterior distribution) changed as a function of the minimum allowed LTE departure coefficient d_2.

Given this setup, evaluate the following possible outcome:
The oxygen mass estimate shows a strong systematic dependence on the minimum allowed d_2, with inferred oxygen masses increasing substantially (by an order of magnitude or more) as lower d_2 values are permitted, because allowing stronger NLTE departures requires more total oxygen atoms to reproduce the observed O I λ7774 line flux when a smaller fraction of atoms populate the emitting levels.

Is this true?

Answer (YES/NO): NO